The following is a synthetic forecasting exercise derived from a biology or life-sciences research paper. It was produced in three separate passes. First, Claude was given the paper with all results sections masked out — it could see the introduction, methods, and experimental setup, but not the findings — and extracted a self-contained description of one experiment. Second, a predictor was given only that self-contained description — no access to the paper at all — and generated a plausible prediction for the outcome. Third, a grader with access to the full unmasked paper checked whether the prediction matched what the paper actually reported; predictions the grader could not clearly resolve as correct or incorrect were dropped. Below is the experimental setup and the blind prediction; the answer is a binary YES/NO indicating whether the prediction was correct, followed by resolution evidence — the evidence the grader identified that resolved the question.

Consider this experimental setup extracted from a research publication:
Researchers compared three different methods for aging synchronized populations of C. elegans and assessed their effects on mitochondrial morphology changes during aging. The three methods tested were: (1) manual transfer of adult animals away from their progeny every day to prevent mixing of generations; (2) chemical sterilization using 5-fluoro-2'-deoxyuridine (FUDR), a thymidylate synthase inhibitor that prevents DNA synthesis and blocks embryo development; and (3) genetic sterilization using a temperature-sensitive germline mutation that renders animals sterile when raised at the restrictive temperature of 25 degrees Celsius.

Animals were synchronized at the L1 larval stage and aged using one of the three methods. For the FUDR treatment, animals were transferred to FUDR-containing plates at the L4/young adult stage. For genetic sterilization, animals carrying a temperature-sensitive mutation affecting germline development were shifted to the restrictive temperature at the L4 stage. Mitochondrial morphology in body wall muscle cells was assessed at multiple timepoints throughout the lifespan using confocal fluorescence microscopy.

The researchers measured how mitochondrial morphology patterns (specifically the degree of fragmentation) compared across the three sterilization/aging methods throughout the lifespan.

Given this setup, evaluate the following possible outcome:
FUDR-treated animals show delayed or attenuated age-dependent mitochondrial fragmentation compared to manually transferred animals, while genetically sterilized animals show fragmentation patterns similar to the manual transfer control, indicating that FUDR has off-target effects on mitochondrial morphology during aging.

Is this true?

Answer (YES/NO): NO